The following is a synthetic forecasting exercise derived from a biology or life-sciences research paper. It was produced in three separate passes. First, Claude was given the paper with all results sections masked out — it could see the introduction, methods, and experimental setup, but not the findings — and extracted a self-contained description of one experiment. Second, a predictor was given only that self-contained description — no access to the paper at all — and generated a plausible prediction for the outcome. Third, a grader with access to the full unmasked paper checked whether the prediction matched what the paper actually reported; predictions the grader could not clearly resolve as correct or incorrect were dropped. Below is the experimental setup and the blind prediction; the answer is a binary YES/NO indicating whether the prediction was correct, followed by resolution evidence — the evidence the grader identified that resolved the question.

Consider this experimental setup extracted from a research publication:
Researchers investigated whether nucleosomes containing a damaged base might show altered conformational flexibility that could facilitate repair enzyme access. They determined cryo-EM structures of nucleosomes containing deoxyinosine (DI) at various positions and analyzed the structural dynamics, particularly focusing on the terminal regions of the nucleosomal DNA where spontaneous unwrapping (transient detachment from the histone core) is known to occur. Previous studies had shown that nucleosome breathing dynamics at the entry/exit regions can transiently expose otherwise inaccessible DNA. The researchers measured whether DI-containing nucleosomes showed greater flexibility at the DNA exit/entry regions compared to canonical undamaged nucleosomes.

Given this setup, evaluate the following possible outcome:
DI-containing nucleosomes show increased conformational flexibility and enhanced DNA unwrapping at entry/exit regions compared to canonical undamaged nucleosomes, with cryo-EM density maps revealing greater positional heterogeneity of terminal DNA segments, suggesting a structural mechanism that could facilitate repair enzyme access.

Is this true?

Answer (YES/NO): YES